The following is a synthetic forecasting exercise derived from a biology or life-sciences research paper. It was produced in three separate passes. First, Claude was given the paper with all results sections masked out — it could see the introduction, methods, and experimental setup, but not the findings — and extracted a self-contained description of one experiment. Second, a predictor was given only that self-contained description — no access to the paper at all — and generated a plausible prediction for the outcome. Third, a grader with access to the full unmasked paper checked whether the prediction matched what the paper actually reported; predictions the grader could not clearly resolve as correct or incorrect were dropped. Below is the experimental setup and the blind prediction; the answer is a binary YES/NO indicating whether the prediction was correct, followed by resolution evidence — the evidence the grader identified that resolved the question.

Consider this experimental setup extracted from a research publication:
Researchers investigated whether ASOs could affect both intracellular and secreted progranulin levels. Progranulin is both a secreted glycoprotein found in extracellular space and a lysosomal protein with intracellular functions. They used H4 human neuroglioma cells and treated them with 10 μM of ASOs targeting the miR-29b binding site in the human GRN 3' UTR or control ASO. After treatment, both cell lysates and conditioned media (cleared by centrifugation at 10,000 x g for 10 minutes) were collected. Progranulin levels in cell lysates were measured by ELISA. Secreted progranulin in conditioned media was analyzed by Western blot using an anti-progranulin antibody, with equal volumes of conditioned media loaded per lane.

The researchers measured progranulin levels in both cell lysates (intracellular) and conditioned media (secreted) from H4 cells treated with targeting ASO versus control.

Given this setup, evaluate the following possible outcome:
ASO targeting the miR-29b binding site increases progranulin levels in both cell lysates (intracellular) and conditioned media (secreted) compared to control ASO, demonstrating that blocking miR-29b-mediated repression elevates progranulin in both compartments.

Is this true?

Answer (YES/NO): YES